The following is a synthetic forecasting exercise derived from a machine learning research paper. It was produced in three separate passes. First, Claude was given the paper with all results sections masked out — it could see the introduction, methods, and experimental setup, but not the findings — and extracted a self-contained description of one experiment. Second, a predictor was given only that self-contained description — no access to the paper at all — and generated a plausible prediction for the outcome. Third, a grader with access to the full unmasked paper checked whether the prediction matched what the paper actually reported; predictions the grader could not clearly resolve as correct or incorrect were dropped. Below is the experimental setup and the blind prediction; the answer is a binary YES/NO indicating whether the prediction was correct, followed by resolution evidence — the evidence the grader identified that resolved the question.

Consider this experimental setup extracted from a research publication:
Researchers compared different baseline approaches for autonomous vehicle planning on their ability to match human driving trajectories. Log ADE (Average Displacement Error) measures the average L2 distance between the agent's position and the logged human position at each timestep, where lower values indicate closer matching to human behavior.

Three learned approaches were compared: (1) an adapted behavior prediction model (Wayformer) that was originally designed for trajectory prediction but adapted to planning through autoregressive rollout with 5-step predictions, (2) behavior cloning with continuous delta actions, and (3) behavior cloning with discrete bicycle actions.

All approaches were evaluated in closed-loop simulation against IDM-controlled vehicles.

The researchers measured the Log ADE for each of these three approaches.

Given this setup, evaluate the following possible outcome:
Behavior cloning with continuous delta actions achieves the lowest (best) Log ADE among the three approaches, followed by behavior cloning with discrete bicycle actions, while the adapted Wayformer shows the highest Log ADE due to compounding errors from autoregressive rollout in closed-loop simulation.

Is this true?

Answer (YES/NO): NO